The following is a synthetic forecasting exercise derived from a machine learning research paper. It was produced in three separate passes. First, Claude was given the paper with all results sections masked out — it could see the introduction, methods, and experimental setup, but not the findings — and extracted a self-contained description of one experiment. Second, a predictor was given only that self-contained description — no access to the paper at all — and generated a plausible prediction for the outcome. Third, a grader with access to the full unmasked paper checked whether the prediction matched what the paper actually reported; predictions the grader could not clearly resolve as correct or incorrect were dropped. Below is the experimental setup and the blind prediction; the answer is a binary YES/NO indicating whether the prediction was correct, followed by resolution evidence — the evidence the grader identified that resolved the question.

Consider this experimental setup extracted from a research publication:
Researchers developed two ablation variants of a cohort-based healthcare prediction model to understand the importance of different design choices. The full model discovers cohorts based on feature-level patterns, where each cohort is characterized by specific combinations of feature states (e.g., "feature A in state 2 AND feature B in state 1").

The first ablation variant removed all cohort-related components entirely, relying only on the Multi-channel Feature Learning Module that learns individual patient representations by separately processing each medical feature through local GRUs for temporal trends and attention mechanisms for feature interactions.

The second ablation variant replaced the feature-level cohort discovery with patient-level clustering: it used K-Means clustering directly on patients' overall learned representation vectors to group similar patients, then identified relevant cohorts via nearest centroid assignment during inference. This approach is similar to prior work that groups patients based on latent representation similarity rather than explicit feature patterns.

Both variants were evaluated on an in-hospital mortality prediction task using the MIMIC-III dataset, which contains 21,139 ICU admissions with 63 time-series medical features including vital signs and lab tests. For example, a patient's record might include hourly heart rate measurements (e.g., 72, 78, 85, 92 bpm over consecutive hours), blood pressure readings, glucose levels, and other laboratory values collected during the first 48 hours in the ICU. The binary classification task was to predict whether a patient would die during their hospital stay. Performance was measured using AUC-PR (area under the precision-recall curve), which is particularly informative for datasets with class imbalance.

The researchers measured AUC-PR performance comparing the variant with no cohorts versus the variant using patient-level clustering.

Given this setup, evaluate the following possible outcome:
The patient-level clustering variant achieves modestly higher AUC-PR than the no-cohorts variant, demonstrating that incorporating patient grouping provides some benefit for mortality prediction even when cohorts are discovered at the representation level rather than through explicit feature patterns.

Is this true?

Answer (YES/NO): YES